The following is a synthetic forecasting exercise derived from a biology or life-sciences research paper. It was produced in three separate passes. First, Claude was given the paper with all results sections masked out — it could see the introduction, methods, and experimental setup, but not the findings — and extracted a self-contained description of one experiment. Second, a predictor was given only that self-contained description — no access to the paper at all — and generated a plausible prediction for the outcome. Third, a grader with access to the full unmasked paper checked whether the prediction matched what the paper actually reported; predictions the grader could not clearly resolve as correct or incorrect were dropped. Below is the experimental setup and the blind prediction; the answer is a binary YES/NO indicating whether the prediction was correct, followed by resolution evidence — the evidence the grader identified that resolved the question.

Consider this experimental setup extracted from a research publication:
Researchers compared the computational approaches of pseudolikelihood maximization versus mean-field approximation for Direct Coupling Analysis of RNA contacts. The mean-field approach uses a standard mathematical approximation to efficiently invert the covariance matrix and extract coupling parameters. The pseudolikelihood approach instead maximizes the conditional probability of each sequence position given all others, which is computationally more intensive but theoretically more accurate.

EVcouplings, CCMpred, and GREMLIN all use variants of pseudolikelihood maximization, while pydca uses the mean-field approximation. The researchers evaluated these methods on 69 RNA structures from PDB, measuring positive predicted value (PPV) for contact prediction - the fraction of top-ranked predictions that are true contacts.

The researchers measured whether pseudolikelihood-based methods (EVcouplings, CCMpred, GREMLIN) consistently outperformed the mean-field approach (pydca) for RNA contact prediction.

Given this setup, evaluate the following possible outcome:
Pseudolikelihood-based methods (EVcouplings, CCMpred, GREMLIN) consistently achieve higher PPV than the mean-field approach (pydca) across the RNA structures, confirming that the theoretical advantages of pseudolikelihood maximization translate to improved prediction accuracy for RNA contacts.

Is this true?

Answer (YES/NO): NO